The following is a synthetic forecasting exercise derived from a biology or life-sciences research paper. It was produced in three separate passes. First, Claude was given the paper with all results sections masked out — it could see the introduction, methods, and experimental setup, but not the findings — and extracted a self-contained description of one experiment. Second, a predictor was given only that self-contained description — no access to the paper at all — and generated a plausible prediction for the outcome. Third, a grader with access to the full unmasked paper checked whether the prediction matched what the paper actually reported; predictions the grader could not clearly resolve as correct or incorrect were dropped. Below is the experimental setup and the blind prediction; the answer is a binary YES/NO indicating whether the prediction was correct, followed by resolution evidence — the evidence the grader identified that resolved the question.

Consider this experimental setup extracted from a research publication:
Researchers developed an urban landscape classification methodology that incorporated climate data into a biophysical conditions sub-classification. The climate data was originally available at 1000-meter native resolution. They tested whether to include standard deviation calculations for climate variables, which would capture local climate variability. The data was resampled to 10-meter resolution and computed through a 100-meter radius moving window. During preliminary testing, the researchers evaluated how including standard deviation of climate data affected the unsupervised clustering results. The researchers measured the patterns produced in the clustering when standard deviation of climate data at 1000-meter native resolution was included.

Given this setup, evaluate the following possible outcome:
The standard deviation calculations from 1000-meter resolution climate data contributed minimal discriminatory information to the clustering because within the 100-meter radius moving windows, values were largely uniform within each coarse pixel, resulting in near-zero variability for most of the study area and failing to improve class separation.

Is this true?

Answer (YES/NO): NO